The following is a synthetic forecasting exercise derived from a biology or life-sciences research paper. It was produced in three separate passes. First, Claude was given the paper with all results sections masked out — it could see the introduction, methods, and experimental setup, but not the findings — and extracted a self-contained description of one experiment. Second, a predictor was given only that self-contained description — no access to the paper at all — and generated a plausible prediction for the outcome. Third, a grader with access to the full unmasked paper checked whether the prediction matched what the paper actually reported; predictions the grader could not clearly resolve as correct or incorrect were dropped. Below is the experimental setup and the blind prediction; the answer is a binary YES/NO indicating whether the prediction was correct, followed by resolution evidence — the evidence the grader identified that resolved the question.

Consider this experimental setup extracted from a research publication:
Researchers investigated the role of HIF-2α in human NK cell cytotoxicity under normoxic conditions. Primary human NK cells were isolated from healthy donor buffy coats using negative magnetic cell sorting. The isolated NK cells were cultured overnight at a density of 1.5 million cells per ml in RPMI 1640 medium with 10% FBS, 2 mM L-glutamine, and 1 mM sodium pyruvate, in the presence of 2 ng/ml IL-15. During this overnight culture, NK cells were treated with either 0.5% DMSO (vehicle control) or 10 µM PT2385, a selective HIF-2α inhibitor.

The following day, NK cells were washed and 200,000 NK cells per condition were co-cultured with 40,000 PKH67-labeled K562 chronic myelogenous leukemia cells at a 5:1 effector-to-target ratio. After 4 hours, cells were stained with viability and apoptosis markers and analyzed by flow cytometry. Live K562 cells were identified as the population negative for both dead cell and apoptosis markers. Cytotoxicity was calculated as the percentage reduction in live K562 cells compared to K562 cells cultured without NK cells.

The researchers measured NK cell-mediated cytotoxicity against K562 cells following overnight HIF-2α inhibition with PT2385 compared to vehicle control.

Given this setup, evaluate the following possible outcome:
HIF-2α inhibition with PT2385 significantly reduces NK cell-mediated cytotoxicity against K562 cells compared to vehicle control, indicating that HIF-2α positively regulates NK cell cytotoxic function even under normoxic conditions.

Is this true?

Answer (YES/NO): NO